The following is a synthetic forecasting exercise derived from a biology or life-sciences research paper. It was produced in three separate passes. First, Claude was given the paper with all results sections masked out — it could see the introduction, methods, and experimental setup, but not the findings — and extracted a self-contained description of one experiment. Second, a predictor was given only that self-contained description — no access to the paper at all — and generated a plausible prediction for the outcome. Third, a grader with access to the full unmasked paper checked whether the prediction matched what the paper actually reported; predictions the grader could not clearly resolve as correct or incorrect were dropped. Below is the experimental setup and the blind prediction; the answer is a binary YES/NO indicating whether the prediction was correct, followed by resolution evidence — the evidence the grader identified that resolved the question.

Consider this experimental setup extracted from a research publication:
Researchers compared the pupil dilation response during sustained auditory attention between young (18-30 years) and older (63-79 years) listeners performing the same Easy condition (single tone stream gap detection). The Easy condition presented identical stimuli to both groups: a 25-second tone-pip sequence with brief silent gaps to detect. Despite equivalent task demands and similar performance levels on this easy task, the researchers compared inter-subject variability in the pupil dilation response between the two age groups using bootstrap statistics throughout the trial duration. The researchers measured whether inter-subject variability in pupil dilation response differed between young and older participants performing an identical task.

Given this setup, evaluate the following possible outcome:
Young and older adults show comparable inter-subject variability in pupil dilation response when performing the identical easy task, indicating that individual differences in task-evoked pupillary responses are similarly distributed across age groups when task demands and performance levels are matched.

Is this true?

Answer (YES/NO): NO